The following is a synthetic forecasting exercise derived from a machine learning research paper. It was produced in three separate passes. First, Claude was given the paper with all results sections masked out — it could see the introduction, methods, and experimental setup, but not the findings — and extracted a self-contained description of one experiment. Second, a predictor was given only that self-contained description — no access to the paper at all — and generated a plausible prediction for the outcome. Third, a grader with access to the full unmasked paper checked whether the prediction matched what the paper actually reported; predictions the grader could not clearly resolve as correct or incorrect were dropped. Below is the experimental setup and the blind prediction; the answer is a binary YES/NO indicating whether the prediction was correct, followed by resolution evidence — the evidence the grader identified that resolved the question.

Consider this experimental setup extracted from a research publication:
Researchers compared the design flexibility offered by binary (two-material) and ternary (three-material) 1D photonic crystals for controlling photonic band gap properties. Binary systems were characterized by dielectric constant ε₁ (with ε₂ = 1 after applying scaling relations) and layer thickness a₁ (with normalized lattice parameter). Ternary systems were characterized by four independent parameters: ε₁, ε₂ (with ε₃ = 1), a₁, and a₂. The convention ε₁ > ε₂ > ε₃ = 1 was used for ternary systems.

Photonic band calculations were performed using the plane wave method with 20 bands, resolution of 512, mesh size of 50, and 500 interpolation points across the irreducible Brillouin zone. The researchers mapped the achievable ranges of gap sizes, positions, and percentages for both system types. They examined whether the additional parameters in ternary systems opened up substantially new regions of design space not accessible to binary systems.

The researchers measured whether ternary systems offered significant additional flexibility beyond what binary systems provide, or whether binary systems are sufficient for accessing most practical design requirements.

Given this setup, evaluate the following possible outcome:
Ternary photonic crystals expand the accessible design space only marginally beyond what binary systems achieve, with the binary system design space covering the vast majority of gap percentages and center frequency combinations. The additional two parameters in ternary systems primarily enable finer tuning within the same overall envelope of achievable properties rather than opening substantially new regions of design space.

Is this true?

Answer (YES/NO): YES